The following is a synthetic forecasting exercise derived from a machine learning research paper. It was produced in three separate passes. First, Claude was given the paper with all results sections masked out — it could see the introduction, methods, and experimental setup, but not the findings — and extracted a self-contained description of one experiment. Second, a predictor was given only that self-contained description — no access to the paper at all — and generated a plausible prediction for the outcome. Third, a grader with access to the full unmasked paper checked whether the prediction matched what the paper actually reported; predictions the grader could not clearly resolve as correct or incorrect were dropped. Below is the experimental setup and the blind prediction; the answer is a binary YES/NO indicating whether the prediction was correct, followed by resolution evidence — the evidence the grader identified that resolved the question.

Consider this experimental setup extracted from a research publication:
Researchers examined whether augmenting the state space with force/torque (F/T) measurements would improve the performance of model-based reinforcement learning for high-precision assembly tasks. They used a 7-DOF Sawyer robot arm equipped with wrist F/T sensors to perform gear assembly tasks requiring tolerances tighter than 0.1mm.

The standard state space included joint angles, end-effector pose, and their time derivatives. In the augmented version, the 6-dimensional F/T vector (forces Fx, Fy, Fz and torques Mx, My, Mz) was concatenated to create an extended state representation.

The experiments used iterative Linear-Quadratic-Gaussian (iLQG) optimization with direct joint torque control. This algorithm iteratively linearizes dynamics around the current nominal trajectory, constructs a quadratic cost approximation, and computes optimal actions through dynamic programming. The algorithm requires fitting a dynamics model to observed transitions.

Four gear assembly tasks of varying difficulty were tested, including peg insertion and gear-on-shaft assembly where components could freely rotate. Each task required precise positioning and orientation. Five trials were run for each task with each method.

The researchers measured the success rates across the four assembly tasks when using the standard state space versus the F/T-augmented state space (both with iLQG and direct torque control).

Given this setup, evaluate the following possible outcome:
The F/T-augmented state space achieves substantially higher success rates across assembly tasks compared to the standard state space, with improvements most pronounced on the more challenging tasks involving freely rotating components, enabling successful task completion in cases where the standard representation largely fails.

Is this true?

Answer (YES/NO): NO